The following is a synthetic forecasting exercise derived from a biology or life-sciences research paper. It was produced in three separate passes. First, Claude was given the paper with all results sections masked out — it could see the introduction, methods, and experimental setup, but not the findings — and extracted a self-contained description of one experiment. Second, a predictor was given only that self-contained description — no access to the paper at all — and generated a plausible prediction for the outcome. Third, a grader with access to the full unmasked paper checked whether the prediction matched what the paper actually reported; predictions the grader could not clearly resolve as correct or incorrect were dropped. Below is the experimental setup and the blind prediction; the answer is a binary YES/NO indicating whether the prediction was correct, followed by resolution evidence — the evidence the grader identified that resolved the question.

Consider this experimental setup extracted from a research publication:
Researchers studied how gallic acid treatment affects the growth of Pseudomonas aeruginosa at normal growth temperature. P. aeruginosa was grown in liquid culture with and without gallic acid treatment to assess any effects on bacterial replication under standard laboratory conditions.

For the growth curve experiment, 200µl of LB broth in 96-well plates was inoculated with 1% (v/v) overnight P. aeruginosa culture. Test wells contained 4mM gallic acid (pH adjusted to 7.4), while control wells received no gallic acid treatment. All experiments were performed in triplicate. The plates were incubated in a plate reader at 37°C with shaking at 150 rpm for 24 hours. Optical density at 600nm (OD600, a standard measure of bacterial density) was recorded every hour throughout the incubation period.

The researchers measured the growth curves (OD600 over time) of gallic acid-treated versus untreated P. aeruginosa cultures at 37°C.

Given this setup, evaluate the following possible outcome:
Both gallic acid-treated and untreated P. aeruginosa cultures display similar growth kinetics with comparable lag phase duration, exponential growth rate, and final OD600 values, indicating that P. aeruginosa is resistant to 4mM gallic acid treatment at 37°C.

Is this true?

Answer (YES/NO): YES